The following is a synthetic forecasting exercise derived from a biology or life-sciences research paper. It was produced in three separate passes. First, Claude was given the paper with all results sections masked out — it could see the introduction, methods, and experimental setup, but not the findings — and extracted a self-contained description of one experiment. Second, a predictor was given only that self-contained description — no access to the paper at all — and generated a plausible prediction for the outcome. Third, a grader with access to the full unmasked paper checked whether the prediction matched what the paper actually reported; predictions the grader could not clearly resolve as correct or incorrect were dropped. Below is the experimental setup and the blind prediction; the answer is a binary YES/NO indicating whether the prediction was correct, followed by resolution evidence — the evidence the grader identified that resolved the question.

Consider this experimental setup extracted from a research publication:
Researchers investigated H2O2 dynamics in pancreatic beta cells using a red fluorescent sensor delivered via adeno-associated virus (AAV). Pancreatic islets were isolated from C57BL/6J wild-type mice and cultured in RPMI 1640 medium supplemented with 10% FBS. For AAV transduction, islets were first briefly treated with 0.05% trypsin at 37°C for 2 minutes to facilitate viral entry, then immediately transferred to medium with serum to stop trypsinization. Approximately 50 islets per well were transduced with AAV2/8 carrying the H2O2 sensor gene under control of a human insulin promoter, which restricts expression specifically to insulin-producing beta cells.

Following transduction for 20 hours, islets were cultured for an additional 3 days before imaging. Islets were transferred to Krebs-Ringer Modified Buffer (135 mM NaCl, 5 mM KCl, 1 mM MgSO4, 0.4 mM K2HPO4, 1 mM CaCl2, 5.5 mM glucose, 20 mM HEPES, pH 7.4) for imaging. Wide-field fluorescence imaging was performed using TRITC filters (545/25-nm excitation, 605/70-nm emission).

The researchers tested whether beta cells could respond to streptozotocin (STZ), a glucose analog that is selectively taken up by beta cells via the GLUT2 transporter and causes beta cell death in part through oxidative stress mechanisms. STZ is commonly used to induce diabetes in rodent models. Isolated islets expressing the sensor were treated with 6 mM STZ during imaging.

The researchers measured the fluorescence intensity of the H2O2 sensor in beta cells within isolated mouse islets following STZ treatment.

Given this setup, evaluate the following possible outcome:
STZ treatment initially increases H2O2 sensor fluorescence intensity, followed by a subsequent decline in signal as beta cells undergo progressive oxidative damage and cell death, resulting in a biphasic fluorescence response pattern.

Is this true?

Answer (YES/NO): NO